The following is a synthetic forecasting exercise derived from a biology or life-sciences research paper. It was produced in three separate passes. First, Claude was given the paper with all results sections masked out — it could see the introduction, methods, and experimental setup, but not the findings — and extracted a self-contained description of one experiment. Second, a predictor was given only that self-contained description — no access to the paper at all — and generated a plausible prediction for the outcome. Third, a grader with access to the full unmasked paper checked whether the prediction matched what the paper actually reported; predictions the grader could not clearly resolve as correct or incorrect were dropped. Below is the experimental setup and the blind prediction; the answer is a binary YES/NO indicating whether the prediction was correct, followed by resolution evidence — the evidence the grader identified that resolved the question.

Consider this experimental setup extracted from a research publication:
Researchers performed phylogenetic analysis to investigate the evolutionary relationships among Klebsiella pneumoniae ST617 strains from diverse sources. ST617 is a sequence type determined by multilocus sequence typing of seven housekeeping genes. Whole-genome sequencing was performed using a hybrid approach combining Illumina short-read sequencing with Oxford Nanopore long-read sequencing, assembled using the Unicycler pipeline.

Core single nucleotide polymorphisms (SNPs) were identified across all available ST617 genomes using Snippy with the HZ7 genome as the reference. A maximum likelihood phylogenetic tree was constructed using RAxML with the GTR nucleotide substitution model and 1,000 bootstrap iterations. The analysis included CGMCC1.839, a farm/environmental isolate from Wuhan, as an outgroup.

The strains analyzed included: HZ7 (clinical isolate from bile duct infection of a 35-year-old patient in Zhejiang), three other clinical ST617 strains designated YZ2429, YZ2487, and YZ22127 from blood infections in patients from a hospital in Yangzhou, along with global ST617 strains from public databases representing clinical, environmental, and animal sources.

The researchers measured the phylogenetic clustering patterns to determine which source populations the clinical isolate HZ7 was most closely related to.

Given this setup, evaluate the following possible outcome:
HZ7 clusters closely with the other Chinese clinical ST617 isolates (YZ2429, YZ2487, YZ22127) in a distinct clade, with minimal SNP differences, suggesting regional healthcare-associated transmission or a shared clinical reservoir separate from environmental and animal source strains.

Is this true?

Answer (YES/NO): NO